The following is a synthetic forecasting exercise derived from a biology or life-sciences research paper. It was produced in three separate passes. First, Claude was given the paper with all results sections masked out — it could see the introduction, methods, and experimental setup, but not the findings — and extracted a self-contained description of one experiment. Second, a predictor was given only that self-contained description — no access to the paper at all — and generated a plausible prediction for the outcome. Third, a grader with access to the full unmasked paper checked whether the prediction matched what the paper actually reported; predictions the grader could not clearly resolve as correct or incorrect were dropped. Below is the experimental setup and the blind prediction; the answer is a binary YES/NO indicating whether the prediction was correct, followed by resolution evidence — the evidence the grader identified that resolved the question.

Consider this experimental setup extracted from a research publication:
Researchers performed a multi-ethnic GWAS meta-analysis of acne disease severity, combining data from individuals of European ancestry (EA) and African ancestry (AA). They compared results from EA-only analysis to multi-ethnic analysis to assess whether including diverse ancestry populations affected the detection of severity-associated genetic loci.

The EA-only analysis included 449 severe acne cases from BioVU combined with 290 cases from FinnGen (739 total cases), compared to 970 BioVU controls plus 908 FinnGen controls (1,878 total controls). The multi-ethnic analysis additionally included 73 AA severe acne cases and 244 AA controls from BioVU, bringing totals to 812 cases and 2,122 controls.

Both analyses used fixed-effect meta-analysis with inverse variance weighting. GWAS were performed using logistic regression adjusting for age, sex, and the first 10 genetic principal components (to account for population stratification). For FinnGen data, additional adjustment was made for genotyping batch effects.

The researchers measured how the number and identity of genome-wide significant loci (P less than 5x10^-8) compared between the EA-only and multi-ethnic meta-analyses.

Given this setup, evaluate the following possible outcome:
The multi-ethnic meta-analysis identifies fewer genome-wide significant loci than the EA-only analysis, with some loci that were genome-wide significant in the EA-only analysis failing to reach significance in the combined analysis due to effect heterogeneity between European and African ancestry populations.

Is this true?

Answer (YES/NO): NO